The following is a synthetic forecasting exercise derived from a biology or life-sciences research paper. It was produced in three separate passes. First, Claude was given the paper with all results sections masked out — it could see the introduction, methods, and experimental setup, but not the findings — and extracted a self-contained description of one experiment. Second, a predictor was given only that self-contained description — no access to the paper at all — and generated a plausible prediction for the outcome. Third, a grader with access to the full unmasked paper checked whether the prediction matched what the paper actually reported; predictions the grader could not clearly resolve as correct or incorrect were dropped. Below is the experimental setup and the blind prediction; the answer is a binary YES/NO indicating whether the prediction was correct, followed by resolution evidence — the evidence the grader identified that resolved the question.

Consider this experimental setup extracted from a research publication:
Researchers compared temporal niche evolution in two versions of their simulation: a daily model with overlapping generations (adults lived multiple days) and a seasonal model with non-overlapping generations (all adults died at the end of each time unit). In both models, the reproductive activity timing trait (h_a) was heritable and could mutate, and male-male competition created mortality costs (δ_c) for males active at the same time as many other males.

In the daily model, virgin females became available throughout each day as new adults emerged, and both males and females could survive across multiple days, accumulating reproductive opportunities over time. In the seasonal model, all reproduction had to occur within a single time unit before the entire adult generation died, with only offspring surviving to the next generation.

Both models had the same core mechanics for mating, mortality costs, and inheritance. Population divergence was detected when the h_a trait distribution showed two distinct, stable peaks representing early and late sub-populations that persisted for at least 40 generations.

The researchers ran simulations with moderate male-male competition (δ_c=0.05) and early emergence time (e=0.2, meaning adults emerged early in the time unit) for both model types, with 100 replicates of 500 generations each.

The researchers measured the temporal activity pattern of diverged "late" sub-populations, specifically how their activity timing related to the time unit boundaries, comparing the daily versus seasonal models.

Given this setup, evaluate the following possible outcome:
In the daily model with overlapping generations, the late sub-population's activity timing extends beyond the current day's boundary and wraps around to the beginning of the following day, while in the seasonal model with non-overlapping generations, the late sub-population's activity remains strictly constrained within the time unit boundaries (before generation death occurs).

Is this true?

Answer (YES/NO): NO